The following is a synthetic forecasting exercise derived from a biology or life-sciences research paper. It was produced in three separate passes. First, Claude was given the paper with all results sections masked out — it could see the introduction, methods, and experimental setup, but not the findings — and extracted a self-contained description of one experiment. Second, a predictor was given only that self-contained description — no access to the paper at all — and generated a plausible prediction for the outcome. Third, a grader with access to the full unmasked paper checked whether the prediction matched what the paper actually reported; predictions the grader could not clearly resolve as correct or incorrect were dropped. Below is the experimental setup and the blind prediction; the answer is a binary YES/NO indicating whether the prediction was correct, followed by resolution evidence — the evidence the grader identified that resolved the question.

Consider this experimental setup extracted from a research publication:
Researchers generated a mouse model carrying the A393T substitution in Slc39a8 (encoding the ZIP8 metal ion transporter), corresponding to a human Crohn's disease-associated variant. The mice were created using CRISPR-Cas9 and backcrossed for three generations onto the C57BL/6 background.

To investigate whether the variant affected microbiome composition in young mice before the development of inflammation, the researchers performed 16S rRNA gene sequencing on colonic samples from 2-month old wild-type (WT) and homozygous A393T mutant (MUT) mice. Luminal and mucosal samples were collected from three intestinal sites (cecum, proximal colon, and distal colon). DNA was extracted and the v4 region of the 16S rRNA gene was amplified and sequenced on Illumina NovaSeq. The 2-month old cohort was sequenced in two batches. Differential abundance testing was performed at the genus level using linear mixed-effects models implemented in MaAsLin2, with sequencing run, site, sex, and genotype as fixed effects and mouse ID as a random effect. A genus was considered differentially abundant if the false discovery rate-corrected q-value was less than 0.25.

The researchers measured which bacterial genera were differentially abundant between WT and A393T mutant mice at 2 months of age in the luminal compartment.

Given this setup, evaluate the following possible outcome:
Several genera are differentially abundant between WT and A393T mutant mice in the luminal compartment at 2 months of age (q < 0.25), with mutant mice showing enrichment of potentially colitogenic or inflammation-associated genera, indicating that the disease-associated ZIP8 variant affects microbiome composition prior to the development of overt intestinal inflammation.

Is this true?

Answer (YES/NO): NO